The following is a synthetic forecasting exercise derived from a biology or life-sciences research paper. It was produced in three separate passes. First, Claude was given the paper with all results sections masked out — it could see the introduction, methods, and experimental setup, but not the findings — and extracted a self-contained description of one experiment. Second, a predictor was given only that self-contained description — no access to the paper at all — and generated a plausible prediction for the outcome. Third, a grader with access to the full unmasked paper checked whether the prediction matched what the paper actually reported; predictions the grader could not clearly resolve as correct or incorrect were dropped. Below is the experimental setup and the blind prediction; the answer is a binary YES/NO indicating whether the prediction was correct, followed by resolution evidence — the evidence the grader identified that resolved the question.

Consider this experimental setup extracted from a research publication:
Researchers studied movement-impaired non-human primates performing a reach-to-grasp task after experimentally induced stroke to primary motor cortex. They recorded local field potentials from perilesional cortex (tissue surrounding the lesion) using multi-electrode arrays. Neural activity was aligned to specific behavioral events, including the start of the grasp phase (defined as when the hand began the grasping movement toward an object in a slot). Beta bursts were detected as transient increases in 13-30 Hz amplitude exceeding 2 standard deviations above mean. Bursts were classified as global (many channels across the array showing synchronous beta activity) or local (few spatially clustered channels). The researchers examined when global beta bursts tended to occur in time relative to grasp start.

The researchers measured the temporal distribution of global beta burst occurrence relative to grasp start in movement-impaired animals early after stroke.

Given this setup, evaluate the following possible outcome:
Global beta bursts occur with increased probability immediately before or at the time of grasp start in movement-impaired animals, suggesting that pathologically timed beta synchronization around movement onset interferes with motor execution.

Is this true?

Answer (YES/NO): YES